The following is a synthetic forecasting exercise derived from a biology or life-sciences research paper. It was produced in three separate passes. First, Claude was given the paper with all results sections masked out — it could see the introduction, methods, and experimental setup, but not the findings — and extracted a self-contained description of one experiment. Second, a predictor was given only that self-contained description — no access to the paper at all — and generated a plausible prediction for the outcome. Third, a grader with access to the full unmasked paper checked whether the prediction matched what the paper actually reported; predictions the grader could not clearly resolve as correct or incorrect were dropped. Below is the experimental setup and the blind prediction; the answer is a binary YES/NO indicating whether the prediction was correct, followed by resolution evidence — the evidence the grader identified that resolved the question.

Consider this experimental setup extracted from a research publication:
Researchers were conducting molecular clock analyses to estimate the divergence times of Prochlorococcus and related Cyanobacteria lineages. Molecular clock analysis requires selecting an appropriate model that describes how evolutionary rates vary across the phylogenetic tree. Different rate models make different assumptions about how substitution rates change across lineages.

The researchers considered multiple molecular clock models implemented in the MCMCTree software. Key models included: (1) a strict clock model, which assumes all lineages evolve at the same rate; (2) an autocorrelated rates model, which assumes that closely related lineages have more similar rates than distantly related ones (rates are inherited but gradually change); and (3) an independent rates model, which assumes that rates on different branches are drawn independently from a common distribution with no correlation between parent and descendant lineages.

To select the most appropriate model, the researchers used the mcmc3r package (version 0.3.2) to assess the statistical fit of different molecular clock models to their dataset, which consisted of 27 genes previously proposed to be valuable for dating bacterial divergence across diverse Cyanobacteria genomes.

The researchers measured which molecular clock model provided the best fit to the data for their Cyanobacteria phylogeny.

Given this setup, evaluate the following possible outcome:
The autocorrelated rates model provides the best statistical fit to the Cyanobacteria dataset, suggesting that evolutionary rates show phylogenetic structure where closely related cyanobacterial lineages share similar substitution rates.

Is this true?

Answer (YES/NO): NO